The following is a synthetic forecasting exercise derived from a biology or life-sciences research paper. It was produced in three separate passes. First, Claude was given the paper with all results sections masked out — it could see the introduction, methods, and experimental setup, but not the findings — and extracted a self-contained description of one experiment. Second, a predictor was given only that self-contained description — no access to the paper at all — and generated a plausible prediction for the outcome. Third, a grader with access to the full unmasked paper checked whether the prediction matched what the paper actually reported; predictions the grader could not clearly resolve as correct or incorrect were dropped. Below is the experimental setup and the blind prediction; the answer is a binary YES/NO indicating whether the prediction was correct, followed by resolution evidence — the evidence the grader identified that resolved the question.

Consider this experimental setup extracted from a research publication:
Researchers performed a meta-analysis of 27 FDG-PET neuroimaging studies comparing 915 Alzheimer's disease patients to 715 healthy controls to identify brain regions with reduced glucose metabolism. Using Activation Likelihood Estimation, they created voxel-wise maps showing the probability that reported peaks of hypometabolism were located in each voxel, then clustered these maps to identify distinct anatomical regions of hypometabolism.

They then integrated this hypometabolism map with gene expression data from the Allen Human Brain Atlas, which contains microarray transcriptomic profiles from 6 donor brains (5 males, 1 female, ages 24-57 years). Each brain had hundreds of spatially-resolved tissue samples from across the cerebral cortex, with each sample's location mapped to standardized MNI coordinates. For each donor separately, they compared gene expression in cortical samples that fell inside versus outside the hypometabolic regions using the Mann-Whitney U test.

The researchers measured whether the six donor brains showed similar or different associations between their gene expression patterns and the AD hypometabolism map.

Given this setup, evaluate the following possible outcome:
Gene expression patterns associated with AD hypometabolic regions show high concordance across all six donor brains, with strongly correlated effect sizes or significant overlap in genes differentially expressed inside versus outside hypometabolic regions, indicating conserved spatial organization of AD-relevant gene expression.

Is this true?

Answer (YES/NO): NO